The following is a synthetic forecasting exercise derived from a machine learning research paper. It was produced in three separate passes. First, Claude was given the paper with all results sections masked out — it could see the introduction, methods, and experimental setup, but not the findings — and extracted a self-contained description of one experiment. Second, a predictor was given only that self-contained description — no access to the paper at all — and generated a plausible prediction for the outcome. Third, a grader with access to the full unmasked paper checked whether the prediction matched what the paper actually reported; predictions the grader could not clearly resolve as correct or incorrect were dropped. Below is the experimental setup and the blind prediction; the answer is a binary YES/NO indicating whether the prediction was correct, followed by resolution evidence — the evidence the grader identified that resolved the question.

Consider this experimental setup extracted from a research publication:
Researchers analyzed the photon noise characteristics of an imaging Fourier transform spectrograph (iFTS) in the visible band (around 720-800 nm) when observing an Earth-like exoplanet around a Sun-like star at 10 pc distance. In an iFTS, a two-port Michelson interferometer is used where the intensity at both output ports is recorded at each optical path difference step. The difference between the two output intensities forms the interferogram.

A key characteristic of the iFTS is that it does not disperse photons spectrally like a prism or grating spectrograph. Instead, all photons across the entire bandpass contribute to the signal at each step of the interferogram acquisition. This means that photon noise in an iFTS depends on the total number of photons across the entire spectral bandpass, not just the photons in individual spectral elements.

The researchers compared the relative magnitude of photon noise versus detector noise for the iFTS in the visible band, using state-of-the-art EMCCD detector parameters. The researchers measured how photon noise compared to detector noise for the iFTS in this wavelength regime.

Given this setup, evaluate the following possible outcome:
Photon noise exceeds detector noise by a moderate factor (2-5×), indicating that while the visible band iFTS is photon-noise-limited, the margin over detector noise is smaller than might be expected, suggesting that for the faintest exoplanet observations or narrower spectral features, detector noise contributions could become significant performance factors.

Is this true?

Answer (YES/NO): NO